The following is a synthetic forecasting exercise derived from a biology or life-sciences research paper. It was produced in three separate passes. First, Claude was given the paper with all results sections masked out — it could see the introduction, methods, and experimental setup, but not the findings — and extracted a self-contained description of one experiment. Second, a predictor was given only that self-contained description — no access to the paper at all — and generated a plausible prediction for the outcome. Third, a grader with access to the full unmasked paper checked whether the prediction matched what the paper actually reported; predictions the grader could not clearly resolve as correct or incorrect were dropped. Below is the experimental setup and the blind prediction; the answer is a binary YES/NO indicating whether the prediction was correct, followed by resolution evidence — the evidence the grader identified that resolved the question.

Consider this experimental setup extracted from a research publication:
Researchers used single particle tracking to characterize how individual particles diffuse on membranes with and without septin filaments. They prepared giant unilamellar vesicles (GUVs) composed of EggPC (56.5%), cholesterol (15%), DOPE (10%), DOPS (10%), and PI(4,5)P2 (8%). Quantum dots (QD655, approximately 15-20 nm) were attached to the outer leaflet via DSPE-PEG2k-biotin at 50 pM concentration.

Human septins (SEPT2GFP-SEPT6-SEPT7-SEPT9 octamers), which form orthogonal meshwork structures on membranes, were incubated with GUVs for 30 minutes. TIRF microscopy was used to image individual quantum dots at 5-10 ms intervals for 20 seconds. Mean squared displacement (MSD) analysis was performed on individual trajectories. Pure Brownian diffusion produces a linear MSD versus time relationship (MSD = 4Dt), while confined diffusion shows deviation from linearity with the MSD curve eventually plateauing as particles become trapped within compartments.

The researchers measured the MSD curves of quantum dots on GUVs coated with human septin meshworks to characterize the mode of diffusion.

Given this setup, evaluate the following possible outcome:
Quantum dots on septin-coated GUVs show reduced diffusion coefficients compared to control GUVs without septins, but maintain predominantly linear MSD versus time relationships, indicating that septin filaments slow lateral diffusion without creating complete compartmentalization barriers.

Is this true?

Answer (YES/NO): NO